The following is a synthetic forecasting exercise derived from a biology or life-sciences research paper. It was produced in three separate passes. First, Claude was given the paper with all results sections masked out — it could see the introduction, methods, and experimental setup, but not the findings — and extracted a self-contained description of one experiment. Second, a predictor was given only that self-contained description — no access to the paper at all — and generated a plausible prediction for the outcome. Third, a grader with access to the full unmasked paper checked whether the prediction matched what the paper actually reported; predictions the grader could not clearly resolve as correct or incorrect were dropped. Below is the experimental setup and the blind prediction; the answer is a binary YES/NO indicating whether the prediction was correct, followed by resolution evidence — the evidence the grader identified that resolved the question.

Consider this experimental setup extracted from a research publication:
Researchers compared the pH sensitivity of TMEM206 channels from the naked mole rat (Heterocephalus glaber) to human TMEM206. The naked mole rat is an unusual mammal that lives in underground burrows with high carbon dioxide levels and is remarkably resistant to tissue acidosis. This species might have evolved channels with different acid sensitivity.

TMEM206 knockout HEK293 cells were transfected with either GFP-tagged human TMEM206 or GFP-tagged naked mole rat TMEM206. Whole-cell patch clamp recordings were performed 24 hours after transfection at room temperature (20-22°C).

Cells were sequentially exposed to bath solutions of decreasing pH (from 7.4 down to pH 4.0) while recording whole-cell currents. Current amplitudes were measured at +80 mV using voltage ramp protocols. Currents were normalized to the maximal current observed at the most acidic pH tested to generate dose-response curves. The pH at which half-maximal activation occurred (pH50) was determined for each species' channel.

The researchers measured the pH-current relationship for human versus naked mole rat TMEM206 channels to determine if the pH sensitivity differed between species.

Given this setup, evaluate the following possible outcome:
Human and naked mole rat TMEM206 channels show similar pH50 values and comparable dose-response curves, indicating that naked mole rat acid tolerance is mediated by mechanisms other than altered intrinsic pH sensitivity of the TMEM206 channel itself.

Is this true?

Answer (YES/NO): YES